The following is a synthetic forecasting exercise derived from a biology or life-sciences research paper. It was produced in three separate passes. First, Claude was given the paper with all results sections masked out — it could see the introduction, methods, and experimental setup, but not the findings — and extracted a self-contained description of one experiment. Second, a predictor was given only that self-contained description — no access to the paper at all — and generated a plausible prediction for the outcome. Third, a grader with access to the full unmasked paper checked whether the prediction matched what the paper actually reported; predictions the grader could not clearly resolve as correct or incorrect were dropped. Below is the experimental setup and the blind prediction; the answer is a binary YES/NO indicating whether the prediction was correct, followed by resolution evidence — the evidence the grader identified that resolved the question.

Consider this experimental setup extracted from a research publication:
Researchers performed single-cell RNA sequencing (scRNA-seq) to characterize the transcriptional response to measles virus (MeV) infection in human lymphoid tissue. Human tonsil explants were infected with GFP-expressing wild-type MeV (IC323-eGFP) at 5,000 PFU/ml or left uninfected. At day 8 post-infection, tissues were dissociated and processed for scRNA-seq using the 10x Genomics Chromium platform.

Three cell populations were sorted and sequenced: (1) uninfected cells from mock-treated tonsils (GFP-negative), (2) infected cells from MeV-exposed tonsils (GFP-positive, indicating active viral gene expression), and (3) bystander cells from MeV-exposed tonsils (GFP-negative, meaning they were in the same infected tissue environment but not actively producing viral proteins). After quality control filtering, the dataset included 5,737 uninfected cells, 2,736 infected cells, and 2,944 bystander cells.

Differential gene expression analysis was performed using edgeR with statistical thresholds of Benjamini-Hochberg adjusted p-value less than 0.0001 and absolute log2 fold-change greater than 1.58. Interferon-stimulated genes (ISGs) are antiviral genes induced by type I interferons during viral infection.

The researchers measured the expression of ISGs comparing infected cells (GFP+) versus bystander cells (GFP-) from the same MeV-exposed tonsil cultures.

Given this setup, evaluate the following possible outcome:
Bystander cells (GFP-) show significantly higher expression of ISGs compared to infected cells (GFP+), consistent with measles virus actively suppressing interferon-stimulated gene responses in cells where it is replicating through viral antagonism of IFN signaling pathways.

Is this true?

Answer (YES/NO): NO